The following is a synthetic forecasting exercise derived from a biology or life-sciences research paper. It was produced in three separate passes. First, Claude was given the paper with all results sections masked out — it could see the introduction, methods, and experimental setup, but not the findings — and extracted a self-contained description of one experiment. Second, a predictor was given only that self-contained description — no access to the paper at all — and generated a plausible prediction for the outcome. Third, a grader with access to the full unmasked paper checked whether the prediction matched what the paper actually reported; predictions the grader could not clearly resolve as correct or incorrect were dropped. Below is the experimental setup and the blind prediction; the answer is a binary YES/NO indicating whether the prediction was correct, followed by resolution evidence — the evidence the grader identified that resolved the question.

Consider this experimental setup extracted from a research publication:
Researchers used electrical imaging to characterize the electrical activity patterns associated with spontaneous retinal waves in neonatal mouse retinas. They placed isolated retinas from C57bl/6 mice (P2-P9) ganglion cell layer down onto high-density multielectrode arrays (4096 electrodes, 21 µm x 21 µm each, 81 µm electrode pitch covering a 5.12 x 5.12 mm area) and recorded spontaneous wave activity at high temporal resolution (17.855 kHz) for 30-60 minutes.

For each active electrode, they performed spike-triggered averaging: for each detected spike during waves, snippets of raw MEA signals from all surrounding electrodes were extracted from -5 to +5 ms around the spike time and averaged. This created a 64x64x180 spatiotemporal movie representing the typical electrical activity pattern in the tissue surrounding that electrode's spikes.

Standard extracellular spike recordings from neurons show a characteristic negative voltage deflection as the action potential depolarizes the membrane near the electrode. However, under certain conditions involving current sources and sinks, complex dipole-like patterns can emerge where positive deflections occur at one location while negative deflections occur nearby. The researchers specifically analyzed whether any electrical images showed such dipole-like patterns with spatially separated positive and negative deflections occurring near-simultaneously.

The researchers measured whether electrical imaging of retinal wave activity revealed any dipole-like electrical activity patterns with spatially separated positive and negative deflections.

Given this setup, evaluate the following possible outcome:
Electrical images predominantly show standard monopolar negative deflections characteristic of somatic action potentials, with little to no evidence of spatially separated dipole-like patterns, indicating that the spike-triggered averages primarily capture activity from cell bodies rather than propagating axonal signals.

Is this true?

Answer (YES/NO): NO